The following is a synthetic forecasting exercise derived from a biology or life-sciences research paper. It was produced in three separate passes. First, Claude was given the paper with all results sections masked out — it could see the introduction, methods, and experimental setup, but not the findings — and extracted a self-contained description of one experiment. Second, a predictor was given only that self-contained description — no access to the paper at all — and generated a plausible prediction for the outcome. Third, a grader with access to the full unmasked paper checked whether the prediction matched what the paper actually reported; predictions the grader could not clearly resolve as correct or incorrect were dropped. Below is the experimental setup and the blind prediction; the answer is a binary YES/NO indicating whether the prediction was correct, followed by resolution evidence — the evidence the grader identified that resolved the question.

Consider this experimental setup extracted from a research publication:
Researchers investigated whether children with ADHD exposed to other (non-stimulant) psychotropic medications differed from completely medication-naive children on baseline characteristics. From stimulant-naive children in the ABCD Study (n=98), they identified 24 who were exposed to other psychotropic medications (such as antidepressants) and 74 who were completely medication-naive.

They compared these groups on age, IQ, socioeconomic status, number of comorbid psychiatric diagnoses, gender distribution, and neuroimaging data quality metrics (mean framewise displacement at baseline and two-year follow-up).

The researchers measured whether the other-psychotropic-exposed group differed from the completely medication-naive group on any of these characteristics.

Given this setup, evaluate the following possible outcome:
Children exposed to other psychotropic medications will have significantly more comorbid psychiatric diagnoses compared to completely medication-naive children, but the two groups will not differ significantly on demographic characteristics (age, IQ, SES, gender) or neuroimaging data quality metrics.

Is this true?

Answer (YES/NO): NO